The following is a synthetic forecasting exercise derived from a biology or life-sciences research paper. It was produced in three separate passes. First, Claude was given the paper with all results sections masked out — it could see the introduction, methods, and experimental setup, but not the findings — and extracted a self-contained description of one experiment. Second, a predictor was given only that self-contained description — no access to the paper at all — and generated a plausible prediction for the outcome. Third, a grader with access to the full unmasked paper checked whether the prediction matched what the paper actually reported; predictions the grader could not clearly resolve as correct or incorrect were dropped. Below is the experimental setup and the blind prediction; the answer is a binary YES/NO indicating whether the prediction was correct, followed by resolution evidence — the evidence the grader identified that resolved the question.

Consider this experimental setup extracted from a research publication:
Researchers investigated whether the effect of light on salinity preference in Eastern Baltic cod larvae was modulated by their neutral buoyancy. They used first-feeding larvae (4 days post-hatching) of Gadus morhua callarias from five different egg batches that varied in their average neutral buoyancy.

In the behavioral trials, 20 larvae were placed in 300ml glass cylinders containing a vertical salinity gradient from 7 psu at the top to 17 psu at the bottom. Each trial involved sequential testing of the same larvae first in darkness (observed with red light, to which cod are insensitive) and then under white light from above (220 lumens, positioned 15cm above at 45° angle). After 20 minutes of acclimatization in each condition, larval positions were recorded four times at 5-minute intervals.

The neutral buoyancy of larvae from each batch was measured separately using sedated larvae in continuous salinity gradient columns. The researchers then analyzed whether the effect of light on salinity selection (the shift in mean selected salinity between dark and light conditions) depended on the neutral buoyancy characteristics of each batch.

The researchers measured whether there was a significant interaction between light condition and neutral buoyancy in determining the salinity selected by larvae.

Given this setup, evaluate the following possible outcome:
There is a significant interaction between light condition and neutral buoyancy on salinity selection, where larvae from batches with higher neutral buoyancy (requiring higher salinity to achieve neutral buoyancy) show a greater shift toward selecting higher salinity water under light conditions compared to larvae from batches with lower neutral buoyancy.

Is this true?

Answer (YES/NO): NO